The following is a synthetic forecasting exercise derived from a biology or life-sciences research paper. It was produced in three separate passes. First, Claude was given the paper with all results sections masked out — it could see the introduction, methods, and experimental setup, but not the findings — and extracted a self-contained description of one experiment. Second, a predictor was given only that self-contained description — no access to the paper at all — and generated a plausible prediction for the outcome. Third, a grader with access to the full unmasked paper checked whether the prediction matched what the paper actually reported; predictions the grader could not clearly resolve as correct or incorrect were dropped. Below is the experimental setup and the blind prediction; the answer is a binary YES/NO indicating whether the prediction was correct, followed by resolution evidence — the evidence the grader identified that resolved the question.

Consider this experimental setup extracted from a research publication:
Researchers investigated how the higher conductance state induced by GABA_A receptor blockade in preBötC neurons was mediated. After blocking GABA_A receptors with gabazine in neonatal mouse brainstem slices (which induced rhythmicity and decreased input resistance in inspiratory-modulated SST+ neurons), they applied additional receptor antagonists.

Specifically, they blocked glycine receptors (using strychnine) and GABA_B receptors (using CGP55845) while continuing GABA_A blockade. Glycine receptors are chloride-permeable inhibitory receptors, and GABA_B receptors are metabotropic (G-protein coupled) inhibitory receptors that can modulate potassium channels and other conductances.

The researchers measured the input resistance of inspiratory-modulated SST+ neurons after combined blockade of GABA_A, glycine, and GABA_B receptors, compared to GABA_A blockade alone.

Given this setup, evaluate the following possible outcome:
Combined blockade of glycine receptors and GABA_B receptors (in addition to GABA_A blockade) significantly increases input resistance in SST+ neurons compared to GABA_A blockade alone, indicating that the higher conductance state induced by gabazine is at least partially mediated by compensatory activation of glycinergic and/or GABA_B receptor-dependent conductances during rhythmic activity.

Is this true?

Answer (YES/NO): YES